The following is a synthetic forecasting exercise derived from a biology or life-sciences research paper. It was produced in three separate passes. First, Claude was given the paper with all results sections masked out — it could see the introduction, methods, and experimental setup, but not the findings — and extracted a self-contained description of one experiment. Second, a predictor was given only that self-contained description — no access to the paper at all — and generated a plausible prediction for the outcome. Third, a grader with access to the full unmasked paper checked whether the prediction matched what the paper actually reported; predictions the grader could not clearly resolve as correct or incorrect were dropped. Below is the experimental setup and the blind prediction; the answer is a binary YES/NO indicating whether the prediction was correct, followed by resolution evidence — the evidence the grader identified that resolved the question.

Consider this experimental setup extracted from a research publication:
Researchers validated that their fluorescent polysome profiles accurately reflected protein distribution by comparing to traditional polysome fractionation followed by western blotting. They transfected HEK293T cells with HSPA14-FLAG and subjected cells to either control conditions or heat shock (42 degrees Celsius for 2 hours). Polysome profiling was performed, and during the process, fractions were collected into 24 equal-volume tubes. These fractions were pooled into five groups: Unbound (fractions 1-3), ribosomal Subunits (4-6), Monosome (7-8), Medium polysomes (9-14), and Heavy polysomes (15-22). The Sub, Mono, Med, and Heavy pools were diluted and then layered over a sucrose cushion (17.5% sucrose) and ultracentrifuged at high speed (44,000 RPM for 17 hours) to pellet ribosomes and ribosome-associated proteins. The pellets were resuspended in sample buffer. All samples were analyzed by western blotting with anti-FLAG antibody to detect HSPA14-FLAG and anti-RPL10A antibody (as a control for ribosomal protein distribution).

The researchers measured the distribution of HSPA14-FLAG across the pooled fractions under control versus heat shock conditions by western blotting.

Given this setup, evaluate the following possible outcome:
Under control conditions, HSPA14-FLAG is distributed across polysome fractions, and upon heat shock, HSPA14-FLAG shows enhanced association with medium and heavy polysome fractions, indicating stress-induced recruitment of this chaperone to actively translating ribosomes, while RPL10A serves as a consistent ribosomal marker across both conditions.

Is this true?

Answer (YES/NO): NO